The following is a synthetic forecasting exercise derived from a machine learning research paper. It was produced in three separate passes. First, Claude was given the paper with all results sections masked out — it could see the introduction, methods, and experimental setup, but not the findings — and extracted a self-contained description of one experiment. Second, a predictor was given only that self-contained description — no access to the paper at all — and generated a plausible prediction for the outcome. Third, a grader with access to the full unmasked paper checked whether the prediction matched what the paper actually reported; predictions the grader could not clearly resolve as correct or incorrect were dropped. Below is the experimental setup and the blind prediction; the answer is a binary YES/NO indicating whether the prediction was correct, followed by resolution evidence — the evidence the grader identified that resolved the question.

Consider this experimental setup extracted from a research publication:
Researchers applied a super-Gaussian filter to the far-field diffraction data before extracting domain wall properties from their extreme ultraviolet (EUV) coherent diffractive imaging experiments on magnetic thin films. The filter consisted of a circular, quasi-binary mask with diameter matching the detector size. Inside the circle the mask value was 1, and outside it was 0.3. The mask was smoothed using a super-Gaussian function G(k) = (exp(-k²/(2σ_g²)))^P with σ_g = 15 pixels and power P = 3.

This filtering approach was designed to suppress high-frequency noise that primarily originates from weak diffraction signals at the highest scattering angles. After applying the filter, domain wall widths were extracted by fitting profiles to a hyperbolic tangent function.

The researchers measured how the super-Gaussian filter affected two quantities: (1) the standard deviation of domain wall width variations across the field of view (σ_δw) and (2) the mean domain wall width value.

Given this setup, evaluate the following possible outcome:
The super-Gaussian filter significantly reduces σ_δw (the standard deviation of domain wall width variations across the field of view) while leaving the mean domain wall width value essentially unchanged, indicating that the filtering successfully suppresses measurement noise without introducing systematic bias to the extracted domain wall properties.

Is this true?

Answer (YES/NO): NO